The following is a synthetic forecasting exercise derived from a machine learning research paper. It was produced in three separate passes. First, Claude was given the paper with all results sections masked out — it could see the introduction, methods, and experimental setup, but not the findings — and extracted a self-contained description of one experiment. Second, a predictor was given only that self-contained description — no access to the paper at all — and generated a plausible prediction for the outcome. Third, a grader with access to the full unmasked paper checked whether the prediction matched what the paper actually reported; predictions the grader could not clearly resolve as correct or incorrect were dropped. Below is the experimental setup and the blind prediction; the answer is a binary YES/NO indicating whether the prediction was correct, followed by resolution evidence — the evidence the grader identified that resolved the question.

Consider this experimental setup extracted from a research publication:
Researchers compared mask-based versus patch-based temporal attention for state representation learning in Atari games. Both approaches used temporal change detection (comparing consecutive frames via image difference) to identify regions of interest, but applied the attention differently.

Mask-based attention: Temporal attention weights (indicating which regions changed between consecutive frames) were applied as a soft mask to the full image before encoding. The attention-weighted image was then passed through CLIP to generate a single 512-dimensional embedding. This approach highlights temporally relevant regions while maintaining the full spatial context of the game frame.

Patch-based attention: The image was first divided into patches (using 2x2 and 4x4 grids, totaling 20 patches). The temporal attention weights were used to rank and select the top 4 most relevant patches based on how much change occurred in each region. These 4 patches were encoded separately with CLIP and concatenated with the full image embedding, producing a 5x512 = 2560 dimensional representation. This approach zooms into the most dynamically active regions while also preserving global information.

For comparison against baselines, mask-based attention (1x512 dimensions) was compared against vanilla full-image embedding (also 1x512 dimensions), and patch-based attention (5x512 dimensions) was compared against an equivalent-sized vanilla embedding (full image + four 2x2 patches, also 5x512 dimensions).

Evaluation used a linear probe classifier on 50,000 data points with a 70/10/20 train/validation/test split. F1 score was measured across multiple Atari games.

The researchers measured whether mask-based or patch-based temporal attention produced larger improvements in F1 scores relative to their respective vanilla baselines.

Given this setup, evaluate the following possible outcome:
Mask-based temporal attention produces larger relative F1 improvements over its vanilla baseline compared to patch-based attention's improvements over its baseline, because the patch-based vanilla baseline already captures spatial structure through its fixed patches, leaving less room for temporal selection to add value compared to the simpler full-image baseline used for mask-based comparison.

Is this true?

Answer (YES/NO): YES